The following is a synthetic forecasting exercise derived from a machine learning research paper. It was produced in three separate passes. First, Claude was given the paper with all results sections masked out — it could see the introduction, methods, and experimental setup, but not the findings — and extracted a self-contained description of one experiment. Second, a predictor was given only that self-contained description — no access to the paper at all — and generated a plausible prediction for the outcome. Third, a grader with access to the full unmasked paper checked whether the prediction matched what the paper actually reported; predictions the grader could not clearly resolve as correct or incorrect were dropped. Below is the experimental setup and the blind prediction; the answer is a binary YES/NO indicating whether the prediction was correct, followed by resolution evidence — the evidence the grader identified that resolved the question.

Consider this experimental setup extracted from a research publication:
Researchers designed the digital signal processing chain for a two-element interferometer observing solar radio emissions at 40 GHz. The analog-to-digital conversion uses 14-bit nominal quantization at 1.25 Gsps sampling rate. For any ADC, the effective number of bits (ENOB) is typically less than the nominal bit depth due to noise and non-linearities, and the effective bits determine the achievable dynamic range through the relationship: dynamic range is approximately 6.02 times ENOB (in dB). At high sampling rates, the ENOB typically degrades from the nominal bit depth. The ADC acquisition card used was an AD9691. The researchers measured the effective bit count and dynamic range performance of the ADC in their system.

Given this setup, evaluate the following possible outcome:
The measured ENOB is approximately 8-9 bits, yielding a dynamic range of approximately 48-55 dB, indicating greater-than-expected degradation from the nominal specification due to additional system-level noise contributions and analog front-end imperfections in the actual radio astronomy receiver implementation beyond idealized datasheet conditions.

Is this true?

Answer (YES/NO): NO